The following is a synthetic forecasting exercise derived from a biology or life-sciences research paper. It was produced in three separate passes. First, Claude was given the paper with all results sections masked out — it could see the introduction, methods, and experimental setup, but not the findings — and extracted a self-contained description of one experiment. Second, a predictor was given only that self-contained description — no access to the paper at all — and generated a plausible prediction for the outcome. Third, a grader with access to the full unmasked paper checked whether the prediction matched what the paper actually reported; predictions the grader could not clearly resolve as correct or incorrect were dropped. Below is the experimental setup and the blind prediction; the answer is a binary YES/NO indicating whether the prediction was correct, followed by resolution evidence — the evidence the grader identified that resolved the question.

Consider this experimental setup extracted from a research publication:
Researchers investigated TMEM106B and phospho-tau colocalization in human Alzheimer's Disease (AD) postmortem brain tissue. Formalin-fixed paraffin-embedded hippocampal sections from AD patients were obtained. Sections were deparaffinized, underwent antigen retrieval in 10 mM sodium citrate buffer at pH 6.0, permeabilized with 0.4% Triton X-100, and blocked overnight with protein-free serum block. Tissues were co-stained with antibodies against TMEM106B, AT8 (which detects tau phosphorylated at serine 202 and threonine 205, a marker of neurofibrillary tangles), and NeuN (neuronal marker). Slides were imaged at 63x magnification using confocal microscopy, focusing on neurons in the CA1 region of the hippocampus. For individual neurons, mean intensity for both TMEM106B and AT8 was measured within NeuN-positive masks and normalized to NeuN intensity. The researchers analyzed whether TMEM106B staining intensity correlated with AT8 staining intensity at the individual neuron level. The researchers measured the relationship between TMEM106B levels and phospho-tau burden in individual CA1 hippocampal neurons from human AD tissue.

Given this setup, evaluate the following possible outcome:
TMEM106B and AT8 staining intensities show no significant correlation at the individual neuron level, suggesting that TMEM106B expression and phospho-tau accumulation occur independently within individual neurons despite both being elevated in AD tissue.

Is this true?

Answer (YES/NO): NO